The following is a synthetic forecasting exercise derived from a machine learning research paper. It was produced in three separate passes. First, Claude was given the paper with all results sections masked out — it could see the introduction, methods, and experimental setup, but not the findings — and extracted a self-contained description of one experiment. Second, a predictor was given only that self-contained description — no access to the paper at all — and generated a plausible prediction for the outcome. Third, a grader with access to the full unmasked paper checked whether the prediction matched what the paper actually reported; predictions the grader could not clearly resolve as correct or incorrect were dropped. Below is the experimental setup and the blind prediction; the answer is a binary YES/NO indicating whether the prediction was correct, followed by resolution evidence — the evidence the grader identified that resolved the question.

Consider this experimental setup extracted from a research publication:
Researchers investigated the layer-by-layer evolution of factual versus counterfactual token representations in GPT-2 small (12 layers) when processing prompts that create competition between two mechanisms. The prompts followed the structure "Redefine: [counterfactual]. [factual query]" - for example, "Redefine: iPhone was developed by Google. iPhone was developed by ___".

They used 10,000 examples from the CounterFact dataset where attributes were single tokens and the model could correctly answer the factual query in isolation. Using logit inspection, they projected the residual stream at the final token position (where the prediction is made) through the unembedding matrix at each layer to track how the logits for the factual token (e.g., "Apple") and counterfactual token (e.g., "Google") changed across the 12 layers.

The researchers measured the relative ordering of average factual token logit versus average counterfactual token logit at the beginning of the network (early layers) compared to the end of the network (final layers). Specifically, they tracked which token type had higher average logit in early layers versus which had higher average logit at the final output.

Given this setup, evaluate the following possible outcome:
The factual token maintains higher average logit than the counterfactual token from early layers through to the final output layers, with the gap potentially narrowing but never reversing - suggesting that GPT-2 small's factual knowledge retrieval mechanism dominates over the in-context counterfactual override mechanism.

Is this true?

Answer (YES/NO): NO